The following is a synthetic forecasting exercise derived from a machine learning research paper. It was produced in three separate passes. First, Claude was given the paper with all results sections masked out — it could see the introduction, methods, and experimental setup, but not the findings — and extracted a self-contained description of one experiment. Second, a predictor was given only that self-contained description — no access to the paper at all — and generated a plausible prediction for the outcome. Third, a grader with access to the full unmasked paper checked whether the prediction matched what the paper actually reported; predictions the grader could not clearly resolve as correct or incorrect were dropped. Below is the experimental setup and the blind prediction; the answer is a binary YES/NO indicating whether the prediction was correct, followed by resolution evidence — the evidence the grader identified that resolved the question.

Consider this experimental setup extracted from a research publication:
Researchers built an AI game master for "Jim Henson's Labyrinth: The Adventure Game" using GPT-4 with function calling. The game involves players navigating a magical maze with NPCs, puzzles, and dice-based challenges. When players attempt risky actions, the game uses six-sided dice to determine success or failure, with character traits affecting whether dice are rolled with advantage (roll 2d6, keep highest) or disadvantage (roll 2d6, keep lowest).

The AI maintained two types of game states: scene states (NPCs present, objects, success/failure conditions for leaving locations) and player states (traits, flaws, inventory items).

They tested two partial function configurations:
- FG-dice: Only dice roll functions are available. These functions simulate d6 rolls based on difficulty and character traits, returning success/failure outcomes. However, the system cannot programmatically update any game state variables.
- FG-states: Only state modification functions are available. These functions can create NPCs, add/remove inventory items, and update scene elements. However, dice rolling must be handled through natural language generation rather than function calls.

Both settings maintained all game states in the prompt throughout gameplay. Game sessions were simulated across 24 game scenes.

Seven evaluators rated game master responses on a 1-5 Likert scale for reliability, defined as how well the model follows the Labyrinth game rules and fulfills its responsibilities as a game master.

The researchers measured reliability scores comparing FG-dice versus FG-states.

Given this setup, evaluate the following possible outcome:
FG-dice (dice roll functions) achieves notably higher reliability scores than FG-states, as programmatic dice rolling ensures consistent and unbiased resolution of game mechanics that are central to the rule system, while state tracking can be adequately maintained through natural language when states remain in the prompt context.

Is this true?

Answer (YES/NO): YES